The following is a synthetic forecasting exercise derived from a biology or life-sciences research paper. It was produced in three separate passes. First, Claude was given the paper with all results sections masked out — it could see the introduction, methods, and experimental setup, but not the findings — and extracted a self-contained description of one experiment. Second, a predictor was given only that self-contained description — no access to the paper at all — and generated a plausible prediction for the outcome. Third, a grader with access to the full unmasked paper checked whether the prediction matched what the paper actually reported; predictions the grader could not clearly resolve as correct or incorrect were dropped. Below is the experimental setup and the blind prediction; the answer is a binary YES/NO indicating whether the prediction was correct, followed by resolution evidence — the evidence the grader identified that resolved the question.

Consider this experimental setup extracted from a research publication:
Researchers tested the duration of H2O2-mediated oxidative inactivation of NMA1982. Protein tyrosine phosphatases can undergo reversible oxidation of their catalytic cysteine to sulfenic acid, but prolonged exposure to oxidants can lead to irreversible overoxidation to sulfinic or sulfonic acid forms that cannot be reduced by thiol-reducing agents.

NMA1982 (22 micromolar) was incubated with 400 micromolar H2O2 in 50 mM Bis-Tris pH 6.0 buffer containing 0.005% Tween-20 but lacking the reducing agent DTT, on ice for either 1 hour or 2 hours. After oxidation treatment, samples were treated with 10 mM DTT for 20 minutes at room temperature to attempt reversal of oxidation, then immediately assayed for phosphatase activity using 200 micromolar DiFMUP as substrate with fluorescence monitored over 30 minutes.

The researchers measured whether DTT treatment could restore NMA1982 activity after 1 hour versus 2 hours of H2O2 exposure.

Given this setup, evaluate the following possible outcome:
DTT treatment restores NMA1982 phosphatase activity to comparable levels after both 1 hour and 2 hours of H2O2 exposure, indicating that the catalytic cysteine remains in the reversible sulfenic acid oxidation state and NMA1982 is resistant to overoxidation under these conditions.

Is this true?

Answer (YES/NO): NO